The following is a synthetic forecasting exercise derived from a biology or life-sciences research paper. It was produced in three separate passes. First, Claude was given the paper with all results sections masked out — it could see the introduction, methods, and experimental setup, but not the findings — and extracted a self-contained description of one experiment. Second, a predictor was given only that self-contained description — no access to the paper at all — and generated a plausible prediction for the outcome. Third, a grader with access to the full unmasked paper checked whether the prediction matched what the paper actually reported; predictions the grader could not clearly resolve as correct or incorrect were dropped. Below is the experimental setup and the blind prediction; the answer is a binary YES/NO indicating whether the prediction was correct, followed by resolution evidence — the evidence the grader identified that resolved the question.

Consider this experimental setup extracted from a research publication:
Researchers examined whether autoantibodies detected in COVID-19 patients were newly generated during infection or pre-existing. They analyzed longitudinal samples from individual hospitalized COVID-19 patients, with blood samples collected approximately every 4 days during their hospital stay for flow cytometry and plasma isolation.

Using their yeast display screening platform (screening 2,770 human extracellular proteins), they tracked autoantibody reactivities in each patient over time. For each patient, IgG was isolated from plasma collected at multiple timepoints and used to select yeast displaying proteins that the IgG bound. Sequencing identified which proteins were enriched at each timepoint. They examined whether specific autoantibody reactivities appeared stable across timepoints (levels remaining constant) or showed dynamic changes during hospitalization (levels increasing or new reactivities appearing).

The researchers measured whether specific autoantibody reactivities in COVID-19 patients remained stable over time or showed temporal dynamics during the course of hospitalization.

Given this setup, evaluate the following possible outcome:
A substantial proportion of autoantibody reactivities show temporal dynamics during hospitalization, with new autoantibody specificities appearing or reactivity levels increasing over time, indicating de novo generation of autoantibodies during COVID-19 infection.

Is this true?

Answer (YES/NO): NO